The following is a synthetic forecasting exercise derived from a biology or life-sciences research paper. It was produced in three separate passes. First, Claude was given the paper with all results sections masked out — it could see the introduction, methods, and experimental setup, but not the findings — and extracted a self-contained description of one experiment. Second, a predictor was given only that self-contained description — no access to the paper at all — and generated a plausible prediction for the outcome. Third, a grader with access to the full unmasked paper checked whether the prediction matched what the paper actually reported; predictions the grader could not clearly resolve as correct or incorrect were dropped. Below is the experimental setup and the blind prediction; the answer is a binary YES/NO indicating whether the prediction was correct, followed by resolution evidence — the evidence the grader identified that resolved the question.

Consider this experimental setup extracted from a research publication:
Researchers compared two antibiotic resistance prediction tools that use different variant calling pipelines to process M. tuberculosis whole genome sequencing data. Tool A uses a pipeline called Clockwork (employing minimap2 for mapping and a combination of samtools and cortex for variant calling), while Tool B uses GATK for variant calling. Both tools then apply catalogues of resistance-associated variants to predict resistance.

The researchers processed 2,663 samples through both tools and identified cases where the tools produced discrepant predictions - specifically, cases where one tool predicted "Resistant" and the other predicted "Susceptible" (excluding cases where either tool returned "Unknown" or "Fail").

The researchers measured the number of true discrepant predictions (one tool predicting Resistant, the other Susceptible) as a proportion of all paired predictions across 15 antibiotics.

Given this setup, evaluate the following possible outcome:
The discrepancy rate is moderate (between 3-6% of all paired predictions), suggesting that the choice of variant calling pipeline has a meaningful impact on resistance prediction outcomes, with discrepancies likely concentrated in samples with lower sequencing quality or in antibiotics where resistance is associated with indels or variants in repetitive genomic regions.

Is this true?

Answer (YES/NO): NO